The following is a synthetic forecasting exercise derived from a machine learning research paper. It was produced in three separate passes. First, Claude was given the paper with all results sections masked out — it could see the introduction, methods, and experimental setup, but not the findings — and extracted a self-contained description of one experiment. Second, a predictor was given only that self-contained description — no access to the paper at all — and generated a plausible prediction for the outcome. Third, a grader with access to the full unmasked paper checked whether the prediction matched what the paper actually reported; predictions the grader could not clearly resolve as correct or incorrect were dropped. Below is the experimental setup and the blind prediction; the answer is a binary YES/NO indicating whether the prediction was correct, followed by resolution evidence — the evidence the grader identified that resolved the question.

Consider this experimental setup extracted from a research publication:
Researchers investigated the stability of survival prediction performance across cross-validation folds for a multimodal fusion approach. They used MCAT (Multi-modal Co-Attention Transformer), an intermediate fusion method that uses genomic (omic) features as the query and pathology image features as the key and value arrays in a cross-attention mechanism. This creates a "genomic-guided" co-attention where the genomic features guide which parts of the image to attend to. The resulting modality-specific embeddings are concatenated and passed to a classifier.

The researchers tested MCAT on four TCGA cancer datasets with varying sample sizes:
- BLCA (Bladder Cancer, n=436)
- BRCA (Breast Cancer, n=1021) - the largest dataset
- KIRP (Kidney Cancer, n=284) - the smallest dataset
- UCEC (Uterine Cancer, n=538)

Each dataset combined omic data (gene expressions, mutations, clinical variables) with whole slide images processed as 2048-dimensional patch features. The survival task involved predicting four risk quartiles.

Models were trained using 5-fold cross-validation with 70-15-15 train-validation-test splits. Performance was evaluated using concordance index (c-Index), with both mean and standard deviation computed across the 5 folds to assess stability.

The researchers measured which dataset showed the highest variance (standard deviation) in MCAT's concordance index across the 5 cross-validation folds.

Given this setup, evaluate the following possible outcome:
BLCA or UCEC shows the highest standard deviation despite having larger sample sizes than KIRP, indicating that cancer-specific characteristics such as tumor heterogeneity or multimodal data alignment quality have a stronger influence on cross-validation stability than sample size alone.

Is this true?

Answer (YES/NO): NO